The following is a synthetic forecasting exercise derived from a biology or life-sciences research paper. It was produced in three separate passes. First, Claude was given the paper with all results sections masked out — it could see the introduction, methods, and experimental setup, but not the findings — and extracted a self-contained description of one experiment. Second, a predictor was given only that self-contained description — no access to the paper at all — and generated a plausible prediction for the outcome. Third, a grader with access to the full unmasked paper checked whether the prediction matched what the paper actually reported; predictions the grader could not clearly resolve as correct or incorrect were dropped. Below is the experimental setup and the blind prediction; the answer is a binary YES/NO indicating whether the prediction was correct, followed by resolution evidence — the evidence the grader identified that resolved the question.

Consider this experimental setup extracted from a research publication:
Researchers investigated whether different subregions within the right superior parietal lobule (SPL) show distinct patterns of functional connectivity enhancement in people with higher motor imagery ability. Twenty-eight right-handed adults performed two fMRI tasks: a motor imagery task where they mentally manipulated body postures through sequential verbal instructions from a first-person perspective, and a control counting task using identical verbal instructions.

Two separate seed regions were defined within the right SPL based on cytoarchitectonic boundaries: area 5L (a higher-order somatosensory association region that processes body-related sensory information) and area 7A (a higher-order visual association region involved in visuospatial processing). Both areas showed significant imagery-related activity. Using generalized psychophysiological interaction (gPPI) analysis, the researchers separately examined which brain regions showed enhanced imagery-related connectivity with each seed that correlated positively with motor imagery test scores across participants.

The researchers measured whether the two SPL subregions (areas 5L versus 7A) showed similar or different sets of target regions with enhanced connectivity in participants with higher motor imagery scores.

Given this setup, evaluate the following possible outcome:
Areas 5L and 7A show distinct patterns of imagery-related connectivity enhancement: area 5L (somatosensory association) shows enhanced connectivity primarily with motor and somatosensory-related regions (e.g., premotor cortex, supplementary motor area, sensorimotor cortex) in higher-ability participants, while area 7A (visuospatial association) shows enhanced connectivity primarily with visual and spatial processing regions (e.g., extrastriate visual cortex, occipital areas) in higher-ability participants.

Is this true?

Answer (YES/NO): NO